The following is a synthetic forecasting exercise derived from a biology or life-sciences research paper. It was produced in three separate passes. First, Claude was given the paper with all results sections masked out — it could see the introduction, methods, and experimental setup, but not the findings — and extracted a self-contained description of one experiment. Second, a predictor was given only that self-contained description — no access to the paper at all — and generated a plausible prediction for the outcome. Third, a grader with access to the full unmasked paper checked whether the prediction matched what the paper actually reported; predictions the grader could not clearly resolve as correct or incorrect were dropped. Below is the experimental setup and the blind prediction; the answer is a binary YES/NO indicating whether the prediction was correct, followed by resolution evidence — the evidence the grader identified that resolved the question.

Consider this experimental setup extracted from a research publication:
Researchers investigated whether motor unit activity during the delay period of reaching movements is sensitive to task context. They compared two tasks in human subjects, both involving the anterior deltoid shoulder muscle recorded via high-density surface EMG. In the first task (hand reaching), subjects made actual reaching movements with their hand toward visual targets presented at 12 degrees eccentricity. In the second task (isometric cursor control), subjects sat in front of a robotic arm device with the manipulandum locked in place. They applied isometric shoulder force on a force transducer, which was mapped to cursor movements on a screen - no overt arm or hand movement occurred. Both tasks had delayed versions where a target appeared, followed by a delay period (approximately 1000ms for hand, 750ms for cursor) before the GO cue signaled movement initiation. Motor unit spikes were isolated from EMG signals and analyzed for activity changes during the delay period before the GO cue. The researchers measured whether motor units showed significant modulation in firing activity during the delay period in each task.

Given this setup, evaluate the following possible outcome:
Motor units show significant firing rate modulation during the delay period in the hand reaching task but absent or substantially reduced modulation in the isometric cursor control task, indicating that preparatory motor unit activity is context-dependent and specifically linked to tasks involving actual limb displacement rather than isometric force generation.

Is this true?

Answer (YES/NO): YES